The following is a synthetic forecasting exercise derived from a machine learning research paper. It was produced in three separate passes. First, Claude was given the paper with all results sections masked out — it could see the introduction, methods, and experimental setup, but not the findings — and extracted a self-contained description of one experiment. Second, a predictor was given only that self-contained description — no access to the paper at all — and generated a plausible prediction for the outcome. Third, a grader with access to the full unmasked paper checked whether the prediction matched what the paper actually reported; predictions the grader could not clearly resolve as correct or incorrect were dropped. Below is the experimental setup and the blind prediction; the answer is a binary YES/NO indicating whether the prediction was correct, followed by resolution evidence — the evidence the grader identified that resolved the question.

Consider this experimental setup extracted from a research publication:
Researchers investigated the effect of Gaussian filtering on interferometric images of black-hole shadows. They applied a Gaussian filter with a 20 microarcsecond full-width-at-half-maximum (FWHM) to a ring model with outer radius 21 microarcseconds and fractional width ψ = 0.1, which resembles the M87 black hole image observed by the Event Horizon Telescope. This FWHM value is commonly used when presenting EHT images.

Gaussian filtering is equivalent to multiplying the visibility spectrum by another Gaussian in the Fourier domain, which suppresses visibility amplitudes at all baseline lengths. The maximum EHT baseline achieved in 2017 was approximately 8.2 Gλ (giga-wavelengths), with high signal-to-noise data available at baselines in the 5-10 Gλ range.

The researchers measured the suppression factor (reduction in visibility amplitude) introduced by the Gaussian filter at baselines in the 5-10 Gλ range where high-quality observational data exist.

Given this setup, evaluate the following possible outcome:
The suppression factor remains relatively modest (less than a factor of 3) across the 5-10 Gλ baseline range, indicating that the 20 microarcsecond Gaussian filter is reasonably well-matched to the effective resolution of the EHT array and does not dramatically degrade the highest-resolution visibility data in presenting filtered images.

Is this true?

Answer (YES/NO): NO